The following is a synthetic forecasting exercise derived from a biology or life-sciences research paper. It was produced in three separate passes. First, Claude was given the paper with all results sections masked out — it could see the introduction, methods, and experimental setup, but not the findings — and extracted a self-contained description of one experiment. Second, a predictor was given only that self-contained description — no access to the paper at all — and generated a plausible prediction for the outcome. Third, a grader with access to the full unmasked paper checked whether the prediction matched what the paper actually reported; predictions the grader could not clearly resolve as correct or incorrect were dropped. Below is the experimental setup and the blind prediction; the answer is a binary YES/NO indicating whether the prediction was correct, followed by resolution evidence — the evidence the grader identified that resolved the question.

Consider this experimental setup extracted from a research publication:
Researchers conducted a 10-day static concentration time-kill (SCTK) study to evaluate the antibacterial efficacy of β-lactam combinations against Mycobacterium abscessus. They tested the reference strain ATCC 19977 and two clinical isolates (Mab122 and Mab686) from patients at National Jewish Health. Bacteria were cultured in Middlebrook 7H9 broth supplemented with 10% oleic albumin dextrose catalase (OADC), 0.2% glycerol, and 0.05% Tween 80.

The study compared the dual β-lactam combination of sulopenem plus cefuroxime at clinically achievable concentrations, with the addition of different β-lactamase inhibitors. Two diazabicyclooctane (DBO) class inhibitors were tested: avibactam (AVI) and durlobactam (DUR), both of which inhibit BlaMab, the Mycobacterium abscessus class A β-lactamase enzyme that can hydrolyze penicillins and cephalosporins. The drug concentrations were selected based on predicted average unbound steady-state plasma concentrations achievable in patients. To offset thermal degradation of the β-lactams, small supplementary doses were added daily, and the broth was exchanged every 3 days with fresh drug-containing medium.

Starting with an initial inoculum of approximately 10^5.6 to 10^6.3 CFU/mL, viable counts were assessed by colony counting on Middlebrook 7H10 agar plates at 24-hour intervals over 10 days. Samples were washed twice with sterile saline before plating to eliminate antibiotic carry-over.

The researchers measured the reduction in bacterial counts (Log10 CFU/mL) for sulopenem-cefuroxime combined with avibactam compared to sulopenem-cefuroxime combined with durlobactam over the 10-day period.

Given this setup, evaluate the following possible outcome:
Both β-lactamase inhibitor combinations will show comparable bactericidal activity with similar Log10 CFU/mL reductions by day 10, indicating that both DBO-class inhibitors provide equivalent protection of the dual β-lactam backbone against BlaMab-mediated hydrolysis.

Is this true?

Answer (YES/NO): NO